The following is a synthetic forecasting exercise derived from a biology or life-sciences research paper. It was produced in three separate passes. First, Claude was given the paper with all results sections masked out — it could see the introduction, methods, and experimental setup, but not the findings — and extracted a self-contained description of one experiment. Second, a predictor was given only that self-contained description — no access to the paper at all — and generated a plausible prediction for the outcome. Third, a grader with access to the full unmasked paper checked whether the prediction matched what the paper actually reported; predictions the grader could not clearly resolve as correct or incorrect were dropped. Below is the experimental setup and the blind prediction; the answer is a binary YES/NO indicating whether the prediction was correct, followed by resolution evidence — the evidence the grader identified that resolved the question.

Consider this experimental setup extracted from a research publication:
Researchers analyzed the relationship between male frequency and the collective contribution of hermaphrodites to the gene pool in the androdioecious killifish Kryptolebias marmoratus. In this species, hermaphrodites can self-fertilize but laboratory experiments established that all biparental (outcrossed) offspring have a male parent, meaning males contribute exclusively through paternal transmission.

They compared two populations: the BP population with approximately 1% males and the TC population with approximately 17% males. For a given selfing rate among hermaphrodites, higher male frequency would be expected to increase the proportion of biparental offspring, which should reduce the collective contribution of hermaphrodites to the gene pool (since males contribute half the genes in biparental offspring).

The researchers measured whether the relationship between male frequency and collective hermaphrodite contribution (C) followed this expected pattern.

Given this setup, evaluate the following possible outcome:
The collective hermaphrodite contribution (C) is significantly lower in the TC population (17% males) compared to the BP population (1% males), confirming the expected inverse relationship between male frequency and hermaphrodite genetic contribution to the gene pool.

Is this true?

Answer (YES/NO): YES